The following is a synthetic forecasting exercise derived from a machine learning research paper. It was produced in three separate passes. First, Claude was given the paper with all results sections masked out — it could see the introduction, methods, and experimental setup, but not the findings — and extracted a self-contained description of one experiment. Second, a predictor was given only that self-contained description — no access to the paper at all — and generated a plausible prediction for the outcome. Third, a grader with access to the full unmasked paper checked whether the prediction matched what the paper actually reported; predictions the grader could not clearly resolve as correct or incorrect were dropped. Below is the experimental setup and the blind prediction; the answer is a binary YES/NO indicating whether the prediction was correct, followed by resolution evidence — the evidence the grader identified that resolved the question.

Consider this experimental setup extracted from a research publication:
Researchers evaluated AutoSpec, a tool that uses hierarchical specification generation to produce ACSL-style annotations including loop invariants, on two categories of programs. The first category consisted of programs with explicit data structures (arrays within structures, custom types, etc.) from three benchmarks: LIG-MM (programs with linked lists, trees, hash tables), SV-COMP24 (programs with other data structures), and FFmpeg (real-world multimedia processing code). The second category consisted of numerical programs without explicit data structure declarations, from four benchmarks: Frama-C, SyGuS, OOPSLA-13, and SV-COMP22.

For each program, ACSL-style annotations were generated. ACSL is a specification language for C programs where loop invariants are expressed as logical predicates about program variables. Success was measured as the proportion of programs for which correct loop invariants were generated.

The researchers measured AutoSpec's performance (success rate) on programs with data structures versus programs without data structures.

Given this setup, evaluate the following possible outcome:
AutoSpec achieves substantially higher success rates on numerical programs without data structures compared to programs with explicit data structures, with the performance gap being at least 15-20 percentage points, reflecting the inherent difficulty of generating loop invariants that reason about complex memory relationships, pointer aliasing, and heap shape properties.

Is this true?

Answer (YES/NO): YES